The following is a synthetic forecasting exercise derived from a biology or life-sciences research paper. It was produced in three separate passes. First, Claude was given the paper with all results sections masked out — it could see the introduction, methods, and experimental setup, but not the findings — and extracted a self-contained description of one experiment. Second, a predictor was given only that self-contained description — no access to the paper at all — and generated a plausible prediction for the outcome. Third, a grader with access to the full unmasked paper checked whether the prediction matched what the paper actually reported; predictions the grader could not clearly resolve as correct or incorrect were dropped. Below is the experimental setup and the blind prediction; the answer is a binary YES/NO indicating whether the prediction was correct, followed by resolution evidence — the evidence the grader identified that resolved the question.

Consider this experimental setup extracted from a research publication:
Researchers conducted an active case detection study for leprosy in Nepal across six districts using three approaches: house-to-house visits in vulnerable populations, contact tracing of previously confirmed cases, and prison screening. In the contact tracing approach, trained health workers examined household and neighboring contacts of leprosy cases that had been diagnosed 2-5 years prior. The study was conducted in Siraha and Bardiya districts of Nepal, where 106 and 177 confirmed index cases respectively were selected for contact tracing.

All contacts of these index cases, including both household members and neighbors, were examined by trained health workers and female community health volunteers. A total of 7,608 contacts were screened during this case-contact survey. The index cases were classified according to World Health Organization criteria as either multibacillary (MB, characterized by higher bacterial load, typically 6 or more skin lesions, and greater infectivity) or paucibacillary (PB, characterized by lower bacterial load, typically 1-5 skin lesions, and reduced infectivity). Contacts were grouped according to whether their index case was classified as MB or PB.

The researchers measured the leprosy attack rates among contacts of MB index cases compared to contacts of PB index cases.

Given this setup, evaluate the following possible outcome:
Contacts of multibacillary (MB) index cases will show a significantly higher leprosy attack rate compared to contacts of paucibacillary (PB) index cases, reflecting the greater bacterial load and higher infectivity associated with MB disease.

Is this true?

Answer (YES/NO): NO